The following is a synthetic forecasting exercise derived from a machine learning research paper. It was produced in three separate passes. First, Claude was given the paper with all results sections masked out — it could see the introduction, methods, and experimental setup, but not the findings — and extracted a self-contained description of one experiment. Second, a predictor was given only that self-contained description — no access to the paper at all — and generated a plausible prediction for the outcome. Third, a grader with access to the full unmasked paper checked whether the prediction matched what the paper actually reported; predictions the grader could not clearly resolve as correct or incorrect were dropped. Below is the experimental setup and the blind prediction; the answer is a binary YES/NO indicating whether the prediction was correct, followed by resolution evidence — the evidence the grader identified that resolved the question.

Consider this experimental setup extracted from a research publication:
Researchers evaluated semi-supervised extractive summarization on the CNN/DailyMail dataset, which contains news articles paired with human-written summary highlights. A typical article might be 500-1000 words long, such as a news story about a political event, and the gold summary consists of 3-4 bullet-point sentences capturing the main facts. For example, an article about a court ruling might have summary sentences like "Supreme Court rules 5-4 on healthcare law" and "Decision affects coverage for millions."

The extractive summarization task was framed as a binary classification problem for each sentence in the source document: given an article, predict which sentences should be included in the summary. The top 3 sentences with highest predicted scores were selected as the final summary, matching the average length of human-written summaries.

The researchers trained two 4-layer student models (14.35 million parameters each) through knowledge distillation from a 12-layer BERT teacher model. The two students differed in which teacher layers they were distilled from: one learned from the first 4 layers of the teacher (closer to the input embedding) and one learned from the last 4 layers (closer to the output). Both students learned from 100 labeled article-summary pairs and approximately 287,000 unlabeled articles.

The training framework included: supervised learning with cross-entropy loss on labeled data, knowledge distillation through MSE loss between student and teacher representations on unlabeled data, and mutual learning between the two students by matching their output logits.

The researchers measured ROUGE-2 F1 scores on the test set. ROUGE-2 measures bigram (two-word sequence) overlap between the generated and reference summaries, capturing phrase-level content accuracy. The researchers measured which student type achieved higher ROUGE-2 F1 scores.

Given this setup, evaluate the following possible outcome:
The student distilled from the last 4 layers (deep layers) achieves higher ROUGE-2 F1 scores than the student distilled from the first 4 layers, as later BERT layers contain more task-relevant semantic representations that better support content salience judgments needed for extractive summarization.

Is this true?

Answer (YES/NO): YES